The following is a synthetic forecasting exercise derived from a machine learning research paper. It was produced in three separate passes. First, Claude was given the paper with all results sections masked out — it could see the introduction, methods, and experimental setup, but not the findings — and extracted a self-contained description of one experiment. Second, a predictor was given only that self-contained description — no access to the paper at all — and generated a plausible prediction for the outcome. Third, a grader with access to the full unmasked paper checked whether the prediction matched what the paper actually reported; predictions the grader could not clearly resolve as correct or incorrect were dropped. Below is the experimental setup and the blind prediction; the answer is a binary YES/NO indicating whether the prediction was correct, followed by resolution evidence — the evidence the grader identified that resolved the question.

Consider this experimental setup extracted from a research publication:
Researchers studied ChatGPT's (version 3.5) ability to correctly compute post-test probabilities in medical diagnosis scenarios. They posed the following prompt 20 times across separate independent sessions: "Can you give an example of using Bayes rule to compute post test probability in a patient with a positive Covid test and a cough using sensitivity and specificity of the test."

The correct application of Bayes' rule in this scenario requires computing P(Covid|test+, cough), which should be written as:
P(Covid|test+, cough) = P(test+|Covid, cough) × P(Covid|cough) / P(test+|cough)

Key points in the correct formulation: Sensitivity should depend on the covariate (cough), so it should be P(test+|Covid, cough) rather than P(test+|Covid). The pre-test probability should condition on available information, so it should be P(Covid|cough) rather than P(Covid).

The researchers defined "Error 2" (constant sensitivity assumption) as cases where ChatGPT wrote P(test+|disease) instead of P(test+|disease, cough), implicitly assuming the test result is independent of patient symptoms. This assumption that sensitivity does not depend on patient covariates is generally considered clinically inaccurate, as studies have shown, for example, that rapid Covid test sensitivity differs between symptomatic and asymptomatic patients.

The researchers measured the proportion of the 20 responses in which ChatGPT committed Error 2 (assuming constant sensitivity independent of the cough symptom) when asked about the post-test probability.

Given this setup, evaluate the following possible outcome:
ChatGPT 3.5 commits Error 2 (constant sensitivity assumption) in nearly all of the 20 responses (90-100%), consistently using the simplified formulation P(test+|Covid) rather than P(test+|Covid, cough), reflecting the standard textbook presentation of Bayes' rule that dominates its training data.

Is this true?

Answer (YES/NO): NO